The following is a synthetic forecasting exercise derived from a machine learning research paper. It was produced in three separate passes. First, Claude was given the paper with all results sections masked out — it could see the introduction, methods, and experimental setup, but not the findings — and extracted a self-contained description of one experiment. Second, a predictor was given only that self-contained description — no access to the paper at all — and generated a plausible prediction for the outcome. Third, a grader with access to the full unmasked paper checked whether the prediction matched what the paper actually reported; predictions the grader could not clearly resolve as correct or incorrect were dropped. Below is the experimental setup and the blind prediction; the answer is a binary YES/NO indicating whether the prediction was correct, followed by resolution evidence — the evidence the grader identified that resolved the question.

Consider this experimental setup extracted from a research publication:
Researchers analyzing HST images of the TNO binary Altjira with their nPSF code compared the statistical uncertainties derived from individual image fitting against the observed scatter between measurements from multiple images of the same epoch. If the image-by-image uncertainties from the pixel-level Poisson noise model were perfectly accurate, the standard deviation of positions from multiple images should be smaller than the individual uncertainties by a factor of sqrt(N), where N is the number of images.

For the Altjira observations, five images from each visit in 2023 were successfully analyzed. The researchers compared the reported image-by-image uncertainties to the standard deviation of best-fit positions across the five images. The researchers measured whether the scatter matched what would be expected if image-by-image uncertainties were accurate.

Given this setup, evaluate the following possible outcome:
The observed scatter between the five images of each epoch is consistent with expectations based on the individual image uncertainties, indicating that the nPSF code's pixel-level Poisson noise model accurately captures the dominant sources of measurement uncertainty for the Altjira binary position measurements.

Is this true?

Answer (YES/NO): NO